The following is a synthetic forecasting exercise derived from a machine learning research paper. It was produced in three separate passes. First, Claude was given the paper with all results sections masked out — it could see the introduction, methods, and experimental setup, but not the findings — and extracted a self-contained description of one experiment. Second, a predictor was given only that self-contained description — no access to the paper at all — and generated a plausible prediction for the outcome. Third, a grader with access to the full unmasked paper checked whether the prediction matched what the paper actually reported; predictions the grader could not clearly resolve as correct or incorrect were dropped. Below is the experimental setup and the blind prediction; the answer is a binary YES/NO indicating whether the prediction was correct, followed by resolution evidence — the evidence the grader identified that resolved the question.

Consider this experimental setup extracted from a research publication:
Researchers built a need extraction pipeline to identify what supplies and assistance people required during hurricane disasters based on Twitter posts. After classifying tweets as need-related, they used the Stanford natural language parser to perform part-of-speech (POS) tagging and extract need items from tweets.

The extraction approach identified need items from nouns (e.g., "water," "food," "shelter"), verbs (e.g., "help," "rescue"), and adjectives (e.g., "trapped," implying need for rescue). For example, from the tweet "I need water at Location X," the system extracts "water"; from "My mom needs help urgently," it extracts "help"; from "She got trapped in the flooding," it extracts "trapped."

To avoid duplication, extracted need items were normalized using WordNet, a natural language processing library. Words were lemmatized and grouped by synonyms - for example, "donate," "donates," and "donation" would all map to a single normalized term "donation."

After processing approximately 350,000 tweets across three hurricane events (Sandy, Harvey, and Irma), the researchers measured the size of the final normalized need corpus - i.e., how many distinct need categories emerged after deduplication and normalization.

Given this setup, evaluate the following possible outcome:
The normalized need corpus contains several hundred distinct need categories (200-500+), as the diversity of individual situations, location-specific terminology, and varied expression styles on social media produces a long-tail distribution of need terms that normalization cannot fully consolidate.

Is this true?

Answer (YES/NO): NO